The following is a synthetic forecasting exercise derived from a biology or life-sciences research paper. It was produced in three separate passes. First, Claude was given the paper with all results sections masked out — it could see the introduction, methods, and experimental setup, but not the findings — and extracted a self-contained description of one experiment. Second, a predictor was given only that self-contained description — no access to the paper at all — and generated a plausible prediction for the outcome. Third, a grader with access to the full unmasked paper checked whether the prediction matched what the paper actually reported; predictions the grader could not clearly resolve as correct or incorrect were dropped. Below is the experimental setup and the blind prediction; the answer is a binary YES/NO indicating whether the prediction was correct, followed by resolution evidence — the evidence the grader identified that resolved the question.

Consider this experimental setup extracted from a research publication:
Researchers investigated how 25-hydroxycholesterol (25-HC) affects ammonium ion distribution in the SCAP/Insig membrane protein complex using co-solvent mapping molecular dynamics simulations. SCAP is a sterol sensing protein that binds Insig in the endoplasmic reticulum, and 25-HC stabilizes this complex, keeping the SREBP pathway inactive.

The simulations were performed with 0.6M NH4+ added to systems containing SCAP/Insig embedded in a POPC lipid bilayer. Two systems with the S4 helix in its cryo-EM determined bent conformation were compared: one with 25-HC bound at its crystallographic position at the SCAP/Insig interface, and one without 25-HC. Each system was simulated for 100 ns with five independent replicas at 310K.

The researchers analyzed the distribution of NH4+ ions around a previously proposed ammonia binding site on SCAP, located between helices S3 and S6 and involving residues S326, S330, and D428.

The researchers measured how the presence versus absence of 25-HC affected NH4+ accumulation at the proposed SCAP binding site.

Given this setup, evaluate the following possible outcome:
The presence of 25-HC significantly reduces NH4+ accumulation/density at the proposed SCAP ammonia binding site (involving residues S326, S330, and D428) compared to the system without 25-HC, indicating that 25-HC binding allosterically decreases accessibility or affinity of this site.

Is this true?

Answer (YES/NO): YES